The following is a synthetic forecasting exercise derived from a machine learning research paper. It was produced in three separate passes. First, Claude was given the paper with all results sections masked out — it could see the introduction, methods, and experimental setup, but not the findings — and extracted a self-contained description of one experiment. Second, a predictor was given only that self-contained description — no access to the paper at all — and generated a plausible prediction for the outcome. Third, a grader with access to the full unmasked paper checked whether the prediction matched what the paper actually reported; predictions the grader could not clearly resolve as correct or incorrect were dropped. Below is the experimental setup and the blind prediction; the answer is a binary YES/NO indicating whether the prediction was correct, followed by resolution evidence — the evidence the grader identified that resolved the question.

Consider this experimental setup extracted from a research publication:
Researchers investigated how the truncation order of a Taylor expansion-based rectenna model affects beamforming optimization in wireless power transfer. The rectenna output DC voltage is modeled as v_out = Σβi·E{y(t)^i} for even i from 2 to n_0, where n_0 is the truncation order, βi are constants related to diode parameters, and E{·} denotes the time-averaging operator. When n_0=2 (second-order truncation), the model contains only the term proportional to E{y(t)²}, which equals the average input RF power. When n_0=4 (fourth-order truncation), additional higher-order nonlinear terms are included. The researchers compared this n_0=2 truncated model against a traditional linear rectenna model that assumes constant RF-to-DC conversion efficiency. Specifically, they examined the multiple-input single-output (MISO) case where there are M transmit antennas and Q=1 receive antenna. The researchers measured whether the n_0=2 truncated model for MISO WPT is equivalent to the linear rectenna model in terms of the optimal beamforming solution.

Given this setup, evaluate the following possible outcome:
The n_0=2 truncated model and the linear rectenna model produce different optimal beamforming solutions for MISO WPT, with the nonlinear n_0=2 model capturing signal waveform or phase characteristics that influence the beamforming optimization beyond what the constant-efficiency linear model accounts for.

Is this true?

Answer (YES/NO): NO